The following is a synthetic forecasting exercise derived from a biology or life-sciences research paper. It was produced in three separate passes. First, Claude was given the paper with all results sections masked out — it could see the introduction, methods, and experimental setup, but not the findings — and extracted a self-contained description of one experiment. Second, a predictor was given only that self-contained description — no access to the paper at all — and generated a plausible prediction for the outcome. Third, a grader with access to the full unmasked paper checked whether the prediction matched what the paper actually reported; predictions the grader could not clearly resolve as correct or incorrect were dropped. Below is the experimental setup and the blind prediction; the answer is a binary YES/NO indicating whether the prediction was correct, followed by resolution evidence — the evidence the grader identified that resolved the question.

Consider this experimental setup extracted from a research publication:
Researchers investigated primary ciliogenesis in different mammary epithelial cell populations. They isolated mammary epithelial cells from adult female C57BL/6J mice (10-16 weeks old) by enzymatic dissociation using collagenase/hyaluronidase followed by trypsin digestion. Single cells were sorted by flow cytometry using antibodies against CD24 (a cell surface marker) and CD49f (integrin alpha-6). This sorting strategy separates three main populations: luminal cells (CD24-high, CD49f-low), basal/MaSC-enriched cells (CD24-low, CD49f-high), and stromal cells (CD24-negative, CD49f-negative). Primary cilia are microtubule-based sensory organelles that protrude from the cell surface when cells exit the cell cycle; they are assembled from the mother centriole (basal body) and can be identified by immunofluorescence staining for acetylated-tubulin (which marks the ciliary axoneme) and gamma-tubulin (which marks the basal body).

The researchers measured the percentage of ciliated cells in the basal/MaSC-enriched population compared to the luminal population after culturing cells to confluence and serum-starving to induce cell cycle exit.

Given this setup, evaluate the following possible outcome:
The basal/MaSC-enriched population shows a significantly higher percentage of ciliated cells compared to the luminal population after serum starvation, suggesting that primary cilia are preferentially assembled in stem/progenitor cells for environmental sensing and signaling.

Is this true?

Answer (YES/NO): YES